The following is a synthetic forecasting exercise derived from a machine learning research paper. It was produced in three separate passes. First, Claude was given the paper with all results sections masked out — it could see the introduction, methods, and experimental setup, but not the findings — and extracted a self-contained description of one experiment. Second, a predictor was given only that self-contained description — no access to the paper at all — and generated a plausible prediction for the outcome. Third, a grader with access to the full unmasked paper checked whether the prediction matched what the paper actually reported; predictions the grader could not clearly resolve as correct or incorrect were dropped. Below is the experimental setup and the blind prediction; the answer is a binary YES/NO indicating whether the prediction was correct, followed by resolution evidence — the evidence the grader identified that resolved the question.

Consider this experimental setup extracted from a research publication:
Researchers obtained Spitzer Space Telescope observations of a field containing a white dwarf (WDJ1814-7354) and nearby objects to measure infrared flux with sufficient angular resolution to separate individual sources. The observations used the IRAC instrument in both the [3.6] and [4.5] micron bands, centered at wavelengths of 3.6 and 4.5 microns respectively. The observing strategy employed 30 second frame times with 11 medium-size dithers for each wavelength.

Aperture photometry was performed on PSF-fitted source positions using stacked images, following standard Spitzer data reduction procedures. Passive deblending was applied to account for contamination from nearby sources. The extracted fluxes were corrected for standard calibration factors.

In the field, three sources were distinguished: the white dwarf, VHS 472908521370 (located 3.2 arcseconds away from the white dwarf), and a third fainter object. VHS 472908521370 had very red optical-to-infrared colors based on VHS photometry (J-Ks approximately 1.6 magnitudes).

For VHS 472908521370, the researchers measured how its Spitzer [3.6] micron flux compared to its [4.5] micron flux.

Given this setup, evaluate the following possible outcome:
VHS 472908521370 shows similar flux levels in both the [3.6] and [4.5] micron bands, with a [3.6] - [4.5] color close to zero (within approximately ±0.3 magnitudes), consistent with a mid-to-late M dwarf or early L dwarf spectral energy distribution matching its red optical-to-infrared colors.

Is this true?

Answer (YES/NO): NO